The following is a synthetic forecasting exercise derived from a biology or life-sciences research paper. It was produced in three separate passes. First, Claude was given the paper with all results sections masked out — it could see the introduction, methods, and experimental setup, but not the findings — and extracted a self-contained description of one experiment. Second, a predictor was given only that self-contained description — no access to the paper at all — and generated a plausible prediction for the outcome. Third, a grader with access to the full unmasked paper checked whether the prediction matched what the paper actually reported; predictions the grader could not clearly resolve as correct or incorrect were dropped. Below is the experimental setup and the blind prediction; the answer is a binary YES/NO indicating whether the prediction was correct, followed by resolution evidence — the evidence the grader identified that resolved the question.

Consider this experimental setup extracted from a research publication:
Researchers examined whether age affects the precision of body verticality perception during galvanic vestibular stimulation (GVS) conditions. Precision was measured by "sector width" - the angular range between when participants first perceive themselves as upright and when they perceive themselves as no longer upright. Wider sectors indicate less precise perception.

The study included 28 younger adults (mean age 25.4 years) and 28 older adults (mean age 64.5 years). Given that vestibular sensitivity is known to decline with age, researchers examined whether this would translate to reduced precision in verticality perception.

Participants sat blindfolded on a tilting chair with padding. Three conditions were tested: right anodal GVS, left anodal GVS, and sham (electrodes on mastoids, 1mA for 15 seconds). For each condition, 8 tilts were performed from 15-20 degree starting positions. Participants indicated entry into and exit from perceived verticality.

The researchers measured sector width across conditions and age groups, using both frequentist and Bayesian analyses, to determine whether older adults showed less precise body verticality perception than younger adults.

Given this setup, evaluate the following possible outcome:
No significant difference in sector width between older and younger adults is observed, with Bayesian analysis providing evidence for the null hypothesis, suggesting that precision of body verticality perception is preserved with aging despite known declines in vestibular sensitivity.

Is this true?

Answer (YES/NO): YES